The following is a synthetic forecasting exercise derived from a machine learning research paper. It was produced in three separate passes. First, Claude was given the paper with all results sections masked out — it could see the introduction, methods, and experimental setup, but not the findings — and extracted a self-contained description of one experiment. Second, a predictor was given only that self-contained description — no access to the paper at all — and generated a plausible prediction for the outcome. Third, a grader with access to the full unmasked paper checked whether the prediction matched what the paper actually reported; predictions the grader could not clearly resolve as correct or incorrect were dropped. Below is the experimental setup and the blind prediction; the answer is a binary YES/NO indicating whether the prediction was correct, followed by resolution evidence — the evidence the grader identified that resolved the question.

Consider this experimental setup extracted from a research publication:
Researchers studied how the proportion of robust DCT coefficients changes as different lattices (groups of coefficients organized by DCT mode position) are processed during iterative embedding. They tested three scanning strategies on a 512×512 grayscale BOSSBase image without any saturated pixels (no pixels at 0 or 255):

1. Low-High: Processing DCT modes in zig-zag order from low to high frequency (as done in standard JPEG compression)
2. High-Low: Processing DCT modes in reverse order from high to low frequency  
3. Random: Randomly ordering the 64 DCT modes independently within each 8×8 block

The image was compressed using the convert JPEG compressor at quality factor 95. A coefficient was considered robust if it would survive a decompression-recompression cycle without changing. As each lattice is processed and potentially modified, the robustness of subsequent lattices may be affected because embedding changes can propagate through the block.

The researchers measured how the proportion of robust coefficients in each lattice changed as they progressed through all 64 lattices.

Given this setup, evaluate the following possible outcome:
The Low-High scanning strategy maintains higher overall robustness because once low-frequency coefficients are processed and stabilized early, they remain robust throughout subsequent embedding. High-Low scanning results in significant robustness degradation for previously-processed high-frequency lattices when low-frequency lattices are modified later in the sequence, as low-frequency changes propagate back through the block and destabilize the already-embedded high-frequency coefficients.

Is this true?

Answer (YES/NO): NO